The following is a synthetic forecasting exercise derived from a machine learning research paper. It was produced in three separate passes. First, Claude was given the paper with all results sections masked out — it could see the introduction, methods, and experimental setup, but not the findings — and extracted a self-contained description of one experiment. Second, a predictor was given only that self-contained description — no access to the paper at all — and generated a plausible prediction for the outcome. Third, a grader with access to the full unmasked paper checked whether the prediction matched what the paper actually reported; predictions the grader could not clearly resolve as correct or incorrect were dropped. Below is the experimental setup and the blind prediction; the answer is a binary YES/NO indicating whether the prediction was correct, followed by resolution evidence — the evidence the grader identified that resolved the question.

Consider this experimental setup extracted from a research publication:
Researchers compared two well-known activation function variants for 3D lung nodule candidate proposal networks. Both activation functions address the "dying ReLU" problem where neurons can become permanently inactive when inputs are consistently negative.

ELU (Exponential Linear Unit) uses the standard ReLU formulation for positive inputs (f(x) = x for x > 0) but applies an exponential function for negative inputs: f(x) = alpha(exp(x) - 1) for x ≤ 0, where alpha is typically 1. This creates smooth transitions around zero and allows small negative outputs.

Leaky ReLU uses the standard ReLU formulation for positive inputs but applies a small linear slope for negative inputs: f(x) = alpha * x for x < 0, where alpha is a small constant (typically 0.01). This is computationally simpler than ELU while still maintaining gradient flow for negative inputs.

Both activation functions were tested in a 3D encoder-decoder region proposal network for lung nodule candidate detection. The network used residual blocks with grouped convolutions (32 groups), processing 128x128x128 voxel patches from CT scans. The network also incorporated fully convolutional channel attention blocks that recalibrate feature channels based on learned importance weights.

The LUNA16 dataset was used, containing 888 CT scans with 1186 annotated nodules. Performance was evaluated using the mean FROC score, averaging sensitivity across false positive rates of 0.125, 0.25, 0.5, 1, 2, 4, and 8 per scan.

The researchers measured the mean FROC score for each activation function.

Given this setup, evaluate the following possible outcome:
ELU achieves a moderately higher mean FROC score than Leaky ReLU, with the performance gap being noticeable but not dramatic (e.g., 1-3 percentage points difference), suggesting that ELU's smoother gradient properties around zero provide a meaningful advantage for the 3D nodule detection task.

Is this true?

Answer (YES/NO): NO